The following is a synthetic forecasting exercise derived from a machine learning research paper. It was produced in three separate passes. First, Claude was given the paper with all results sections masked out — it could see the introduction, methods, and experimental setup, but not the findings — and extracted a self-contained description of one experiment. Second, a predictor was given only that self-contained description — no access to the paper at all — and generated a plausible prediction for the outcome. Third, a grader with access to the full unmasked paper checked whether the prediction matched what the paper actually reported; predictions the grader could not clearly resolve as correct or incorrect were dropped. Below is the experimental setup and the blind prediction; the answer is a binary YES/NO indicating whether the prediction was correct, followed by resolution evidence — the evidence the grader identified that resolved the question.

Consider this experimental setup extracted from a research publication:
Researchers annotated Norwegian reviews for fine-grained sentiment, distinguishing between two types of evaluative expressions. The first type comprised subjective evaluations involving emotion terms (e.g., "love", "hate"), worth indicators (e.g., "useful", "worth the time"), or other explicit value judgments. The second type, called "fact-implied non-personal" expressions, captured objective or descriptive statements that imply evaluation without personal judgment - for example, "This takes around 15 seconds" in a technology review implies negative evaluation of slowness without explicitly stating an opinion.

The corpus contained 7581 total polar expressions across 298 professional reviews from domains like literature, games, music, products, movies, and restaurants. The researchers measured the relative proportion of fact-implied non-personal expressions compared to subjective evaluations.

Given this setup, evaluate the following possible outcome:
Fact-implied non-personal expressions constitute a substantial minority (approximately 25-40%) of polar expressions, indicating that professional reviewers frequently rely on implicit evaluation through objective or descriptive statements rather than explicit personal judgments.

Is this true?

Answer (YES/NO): NO